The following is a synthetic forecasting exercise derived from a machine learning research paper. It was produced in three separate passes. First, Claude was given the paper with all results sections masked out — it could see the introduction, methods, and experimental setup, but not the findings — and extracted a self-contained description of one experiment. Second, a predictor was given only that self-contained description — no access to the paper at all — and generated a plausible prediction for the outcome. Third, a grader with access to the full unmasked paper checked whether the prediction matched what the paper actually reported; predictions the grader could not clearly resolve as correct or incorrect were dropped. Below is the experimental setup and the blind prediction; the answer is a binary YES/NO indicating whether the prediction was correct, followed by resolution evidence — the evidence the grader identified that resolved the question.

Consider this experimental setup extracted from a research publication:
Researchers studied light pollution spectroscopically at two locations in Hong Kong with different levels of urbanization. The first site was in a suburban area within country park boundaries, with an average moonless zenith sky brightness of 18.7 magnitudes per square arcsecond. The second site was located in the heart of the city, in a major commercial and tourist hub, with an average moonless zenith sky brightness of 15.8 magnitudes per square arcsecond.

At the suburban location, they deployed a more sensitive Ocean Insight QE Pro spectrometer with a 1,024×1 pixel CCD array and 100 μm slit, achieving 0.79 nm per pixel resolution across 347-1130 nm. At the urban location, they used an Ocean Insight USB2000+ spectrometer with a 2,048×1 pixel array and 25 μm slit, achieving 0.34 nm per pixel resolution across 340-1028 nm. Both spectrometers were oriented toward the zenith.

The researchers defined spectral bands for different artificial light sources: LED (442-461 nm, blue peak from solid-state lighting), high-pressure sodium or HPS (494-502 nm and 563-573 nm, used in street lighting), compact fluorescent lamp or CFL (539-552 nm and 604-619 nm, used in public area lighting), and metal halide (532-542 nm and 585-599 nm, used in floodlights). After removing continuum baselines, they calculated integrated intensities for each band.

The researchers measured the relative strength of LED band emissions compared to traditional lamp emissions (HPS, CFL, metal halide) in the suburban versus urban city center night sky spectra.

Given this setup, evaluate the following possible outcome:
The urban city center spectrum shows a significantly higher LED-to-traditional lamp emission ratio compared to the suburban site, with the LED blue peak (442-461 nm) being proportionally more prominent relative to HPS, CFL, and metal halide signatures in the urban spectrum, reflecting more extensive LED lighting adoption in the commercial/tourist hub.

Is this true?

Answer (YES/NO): YES